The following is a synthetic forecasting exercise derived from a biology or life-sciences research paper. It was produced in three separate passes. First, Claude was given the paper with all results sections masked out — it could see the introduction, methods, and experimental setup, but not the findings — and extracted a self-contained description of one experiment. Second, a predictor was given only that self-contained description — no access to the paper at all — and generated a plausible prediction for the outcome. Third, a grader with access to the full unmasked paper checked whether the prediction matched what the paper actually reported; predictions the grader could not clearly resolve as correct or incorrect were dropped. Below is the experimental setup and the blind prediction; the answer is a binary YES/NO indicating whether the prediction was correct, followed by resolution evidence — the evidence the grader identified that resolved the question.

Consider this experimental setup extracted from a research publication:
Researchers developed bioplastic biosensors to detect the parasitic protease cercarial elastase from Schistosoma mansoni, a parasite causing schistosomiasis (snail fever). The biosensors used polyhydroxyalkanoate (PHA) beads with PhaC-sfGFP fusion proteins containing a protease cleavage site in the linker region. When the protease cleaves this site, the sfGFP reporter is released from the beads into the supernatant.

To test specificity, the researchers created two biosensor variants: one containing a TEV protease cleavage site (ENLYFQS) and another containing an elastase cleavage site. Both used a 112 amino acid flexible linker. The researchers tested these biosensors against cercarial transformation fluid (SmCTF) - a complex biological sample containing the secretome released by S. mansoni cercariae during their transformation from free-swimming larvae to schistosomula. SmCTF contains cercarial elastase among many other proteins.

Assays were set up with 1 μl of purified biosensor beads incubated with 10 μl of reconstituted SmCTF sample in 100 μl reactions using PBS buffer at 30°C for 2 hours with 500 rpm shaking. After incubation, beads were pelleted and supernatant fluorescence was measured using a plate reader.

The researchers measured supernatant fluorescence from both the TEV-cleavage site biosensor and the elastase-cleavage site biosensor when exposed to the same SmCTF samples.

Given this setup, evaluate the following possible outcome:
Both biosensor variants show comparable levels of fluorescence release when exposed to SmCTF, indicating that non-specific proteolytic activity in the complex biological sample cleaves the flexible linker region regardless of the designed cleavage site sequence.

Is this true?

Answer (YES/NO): NO